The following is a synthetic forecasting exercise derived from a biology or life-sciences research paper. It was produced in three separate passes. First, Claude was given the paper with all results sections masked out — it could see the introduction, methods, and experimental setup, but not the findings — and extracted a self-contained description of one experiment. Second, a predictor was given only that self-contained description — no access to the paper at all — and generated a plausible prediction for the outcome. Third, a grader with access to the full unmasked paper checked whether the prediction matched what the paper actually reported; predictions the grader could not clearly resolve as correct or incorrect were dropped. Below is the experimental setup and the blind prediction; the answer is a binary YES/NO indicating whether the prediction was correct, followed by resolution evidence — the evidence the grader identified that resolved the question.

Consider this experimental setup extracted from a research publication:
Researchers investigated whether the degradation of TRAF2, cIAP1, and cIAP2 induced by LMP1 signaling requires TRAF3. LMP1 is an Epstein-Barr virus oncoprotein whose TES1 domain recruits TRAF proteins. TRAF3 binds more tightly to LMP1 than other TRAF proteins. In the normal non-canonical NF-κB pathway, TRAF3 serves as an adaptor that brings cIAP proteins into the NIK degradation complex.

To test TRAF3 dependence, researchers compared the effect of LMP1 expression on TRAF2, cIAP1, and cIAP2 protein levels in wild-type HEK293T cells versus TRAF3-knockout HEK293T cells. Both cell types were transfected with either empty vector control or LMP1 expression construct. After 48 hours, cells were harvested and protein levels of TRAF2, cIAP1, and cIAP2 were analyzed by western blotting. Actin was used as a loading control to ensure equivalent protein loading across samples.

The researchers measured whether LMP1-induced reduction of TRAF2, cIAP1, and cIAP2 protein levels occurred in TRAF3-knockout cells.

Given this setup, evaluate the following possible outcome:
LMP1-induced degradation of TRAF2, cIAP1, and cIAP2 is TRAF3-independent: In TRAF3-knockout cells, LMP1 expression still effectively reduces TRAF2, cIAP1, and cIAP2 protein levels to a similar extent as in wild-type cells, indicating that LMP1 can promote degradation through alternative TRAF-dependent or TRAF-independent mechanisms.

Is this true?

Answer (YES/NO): NO